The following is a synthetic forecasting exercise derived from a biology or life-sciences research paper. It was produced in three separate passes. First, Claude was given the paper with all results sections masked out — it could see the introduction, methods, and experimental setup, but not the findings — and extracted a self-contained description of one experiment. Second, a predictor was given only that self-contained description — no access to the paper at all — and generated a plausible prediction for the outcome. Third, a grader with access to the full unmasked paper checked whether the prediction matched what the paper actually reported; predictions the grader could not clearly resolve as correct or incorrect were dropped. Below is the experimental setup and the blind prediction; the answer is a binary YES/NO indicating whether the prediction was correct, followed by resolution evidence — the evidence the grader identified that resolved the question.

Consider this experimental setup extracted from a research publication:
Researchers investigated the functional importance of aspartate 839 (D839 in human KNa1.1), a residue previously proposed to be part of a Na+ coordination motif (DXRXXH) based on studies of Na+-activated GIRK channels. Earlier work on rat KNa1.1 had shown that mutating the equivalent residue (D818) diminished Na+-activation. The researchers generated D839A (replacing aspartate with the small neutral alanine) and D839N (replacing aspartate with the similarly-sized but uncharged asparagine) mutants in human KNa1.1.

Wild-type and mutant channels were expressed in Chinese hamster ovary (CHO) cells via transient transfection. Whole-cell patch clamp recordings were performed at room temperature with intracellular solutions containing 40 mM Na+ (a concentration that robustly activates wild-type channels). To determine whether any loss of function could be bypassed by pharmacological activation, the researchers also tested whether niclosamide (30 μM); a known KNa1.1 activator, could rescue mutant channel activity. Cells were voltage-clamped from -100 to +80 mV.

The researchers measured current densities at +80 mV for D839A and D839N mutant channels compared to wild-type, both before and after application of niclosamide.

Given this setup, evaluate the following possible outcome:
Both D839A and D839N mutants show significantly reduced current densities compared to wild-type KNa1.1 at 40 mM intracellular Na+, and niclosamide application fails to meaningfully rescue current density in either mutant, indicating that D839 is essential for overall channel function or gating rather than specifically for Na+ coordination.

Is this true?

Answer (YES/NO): NO